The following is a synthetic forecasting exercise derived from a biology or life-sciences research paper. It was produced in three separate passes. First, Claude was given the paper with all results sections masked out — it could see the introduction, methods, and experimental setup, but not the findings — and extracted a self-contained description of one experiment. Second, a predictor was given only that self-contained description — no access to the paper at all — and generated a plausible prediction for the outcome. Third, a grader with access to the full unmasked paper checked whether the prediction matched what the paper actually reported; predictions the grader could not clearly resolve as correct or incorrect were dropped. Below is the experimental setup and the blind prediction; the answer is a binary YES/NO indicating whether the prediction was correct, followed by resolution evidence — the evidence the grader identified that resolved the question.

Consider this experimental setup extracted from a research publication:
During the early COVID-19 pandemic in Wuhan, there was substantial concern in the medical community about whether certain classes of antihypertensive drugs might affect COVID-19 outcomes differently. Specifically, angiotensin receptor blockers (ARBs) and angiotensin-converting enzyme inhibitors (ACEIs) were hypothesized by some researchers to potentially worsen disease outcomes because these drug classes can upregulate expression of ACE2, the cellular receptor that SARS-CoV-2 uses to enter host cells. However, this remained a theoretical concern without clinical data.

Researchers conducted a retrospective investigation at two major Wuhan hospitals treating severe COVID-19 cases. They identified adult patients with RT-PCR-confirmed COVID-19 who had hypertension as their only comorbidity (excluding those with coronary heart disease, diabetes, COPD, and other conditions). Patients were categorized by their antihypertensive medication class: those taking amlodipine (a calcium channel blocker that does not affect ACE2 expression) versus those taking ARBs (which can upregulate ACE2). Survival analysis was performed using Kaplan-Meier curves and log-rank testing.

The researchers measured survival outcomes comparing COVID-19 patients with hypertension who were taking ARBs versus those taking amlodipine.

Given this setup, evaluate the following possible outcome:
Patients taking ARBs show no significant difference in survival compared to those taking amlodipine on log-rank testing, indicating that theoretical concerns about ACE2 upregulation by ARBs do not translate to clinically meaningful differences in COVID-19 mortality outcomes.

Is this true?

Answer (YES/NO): NO